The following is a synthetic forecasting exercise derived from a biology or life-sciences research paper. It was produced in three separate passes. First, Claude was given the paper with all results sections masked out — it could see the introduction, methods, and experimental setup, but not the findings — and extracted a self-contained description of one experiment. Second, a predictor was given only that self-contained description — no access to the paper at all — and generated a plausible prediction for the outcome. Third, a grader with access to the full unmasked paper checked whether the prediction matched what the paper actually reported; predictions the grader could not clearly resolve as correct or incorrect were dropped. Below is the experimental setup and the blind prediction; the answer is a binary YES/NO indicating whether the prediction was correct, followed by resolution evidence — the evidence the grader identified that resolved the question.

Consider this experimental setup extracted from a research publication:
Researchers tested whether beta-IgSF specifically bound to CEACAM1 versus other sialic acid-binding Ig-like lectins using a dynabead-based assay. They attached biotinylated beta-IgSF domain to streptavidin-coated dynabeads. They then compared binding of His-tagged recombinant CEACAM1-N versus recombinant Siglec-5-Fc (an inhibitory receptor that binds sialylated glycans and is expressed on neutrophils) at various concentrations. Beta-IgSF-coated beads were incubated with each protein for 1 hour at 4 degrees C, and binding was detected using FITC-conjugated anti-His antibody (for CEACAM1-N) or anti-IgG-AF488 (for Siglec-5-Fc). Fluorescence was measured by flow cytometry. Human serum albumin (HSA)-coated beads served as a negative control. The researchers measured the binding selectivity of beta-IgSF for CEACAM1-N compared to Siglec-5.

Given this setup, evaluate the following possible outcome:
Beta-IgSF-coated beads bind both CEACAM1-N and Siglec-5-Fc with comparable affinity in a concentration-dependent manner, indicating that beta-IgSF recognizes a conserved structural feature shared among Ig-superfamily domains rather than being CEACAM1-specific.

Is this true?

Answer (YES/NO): NO